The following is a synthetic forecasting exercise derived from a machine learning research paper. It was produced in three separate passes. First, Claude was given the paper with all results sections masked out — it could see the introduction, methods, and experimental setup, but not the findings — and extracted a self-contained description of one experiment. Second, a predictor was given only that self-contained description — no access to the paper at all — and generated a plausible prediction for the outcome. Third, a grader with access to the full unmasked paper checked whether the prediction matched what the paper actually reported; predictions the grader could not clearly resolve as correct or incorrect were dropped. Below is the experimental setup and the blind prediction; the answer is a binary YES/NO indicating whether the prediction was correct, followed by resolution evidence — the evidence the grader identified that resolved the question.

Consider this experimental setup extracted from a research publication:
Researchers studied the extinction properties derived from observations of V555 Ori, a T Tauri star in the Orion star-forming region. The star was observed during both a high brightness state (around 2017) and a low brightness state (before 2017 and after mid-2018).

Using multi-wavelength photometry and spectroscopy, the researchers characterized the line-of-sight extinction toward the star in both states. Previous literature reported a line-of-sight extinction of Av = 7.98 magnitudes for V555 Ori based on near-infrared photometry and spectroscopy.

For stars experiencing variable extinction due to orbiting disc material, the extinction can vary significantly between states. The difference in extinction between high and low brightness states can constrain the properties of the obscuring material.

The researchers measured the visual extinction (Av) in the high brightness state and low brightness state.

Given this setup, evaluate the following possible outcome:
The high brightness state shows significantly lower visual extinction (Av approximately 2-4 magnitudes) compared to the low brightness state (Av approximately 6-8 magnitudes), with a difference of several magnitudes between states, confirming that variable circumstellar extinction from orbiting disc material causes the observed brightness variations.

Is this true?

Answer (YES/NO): YES